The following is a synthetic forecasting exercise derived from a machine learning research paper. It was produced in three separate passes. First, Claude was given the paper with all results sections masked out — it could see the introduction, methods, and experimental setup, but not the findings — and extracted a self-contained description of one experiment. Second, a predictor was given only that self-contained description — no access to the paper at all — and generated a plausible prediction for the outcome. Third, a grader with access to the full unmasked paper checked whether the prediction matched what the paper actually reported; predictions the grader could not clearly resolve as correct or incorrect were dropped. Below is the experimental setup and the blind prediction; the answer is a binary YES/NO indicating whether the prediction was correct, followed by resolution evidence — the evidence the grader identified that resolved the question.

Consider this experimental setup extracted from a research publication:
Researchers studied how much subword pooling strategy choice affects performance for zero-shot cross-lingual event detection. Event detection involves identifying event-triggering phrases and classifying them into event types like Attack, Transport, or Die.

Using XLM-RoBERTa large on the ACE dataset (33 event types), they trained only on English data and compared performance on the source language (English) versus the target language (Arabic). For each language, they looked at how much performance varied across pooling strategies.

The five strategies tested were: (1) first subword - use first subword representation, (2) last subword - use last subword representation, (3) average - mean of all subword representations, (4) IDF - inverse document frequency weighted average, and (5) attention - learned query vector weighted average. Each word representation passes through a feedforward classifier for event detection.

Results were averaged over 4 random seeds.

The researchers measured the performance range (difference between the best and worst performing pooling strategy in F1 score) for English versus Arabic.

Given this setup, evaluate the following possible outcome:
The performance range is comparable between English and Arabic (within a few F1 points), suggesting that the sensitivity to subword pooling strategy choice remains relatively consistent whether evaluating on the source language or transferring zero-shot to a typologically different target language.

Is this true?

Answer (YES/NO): NO